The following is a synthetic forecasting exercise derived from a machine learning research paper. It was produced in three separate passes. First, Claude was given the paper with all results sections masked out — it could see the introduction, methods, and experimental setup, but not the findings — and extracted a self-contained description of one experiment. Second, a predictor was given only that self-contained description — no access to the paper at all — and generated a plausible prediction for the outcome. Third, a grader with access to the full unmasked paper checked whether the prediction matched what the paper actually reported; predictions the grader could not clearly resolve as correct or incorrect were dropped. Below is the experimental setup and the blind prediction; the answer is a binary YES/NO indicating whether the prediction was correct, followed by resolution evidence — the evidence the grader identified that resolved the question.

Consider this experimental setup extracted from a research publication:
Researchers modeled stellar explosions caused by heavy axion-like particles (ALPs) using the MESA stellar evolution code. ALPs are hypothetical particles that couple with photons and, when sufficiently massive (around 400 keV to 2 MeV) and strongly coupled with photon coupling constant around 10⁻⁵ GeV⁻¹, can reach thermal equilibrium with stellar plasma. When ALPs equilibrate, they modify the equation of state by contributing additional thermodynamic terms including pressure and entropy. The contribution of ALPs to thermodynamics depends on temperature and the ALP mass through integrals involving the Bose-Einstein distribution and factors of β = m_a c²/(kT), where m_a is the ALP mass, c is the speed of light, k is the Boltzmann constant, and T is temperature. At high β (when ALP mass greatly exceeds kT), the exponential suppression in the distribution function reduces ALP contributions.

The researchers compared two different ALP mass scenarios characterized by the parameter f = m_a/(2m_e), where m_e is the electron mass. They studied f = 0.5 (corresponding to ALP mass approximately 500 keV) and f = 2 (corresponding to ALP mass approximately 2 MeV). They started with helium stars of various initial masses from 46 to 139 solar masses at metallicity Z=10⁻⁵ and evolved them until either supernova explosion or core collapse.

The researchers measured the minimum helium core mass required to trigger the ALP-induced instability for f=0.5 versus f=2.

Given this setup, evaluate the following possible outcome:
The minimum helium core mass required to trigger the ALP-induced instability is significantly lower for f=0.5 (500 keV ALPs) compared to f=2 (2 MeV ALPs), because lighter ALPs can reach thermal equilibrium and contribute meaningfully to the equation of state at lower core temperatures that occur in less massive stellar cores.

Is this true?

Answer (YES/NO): YES